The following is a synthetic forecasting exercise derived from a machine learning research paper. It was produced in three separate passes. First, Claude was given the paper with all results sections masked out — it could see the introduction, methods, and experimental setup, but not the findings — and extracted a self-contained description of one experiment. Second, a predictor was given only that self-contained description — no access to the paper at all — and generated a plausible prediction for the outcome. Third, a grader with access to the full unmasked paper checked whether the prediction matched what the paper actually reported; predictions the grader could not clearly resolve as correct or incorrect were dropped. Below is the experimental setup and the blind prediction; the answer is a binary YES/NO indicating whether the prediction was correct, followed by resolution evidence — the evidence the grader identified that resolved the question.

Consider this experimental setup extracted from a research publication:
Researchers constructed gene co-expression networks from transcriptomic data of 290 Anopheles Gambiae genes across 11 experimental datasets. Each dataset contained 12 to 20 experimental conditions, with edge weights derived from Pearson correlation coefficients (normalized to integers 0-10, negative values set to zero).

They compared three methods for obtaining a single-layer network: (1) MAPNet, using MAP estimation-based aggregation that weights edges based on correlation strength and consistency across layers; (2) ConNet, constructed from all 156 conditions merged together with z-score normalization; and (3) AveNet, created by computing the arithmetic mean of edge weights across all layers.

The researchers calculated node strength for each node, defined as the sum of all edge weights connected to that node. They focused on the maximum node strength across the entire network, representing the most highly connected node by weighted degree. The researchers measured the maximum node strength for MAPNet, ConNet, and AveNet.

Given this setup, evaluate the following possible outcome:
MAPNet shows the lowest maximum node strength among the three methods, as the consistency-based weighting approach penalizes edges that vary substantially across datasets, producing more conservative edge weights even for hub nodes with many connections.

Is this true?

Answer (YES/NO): YES